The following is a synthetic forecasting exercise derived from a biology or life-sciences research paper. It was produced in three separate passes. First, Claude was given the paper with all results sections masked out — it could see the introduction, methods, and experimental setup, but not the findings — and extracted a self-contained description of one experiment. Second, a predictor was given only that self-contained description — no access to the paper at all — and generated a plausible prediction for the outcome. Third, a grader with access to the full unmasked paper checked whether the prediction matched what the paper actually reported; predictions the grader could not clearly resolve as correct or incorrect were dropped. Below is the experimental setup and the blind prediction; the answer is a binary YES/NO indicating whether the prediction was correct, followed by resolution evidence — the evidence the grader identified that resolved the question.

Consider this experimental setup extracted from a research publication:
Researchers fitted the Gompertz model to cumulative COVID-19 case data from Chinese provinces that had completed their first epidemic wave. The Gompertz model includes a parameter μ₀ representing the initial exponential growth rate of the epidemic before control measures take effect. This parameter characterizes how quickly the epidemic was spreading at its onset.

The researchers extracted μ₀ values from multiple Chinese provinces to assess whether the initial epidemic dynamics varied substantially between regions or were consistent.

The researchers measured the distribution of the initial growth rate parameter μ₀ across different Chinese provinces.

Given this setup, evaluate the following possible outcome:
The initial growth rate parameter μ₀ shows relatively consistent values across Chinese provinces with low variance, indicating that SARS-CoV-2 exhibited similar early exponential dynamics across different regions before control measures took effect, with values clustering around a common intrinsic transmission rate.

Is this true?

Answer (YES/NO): YES